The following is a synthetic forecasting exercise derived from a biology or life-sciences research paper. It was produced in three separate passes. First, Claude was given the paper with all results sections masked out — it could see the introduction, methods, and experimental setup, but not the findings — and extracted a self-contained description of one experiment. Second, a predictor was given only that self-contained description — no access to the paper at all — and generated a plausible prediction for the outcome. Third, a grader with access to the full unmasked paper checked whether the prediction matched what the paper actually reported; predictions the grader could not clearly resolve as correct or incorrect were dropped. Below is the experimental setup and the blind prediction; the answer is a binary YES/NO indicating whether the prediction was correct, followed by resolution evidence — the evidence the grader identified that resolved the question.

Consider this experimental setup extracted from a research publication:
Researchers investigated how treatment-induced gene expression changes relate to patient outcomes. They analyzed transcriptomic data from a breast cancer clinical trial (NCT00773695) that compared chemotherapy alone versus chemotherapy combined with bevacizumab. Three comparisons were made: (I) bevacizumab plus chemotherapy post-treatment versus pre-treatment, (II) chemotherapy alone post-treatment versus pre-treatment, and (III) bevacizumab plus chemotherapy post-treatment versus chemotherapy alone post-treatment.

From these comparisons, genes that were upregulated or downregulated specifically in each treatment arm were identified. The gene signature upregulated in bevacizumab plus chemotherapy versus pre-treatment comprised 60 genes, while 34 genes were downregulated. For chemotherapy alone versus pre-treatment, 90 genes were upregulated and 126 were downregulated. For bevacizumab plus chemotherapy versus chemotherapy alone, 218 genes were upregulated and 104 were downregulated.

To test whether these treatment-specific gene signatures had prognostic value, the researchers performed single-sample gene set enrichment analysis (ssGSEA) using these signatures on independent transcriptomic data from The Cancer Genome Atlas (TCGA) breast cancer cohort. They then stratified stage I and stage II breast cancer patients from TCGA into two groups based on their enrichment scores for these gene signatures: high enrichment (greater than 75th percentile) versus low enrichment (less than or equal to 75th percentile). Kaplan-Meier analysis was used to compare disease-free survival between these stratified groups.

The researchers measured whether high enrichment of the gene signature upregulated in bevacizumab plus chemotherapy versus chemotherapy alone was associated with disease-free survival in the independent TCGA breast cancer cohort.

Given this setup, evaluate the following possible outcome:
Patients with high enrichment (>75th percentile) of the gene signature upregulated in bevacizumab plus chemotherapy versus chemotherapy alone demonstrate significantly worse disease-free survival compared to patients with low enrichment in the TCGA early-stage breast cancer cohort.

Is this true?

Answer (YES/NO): NO